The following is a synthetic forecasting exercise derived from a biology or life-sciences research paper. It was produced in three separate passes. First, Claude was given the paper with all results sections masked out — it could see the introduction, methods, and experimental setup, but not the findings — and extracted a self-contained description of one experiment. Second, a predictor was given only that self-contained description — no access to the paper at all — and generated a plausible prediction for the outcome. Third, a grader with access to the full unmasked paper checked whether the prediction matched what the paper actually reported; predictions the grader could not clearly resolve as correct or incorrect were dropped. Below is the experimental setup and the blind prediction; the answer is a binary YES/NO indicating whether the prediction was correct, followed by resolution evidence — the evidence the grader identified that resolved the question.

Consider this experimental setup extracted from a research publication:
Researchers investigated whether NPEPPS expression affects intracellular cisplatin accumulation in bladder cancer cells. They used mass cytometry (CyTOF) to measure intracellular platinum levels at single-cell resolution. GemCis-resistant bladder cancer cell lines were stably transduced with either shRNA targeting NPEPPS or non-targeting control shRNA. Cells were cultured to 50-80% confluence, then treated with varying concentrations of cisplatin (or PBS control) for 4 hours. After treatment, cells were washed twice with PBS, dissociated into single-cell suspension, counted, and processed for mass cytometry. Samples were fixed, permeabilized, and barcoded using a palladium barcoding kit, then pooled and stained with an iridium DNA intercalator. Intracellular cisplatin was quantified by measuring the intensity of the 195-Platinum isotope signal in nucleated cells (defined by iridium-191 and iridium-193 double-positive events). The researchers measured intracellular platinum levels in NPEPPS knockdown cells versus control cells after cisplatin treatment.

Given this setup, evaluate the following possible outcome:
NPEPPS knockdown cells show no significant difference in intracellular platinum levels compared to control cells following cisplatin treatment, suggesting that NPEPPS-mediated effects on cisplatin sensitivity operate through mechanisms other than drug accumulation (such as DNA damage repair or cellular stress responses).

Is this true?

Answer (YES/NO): NO